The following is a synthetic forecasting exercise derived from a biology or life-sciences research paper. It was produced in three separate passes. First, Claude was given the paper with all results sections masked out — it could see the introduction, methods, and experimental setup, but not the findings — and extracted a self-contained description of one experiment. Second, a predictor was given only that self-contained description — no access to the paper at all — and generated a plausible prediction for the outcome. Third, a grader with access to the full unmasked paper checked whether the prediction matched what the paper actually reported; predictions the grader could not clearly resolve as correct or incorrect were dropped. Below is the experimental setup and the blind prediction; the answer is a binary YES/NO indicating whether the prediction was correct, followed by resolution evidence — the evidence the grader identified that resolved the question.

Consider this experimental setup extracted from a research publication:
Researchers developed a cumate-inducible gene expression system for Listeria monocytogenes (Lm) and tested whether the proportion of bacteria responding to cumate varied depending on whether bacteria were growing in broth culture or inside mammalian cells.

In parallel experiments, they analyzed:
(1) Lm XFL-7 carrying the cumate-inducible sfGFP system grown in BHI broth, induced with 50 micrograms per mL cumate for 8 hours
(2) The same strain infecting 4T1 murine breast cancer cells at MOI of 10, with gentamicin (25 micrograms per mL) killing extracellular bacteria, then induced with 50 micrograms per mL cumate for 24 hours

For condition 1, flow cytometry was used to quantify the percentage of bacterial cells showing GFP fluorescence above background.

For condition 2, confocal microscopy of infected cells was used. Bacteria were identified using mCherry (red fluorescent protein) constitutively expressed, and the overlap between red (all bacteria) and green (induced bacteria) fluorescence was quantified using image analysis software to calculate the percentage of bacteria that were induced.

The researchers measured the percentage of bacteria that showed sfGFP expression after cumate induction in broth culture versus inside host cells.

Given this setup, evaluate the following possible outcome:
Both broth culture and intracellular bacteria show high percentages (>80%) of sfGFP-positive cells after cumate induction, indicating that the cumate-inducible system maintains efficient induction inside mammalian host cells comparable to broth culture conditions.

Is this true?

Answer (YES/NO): NO